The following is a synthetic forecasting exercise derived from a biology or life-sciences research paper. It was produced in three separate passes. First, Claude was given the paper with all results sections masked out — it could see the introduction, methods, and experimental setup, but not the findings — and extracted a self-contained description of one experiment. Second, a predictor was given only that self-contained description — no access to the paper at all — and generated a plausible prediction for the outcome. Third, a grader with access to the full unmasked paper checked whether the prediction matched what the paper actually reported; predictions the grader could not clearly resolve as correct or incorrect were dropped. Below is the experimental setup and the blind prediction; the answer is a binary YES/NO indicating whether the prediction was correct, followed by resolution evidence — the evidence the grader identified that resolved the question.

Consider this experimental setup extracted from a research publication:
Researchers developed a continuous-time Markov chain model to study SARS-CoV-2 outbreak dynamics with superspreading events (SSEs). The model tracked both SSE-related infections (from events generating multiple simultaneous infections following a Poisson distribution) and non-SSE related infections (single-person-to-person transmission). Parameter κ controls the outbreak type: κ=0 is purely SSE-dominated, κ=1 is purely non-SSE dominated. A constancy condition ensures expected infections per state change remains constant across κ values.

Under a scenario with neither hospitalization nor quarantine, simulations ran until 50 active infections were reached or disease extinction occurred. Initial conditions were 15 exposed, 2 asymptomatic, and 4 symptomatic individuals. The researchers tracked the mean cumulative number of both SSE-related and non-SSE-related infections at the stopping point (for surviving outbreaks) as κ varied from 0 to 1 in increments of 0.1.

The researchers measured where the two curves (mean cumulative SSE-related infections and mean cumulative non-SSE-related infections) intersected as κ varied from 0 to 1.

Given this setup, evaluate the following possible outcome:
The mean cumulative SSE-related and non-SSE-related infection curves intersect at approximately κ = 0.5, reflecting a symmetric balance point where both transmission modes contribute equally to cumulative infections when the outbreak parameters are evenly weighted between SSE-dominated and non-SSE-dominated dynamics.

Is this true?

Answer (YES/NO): NO